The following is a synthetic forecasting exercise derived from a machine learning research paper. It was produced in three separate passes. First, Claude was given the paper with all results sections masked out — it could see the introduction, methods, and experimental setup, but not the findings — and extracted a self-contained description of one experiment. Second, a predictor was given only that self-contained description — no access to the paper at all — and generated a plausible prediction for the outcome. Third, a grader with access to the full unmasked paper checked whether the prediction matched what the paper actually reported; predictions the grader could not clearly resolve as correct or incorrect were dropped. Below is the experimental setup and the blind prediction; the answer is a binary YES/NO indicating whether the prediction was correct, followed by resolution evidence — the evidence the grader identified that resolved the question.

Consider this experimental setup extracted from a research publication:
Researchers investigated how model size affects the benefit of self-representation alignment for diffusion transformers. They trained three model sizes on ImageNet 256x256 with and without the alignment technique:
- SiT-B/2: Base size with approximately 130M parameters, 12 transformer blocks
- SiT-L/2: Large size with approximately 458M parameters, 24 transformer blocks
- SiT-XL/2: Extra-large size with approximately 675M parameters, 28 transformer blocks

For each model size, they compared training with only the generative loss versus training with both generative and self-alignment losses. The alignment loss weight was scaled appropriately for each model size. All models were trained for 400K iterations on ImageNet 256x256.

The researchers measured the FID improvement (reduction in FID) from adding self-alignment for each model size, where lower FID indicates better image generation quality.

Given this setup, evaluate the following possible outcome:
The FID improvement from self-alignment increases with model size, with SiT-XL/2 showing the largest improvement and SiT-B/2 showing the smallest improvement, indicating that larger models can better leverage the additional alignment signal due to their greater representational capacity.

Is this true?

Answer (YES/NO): YES